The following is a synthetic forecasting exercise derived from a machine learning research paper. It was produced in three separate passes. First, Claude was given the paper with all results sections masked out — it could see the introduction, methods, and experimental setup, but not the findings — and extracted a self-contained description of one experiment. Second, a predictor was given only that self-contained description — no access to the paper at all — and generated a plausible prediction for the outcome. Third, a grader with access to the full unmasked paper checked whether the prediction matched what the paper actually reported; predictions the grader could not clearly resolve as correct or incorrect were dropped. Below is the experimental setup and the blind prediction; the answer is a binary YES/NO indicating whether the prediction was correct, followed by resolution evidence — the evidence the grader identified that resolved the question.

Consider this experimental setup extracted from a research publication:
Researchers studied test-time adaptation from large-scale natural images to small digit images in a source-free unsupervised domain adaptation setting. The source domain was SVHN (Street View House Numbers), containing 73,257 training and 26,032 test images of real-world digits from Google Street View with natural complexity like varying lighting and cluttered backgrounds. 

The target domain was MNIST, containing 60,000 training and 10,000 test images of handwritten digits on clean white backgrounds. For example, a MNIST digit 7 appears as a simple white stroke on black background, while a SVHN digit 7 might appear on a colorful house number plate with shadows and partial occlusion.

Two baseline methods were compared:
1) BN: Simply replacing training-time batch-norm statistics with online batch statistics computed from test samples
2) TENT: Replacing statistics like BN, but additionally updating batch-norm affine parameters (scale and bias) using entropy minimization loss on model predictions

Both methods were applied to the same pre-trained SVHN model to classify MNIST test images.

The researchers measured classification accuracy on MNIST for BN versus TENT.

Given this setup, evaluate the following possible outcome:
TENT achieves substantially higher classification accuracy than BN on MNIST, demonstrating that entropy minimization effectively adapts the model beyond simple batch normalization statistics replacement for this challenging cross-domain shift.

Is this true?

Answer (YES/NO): YES